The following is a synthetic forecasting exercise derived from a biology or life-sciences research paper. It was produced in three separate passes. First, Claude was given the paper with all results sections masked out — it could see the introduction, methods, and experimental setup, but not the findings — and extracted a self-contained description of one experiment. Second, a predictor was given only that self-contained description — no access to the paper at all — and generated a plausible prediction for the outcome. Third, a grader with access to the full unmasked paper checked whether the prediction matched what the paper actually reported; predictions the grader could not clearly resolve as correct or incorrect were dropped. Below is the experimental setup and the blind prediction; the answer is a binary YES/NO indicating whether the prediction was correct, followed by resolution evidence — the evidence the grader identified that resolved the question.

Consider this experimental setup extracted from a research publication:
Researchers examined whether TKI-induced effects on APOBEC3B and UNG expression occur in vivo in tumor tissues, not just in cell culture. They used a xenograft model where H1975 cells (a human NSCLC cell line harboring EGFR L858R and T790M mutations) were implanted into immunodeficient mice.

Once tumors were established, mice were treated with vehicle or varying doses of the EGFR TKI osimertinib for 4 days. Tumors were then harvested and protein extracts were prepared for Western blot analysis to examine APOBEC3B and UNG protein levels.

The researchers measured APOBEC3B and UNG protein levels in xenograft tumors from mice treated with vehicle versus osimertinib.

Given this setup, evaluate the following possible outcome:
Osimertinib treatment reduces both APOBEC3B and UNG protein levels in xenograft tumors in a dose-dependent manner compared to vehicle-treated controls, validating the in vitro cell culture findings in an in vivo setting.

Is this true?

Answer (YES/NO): NO